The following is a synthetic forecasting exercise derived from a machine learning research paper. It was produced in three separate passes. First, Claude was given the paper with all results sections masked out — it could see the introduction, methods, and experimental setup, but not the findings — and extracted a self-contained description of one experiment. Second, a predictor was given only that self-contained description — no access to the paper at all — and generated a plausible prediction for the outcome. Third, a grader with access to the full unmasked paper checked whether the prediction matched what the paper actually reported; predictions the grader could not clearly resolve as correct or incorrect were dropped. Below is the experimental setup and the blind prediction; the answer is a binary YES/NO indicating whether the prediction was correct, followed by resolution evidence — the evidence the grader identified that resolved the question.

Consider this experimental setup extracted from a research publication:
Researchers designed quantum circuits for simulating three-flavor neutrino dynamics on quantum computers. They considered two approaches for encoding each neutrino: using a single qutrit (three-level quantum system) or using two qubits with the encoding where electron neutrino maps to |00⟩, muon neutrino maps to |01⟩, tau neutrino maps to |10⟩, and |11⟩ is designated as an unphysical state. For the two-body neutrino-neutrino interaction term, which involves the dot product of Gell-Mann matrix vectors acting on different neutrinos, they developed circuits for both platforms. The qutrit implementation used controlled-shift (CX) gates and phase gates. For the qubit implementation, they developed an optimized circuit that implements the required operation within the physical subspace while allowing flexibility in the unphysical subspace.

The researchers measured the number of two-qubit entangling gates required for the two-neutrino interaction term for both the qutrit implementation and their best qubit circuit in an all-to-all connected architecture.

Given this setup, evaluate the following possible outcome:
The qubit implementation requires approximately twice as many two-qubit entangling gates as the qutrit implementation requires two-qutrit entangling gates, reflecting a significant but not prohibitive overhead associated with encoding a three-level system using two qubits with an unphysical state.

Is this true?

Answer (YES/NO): NO